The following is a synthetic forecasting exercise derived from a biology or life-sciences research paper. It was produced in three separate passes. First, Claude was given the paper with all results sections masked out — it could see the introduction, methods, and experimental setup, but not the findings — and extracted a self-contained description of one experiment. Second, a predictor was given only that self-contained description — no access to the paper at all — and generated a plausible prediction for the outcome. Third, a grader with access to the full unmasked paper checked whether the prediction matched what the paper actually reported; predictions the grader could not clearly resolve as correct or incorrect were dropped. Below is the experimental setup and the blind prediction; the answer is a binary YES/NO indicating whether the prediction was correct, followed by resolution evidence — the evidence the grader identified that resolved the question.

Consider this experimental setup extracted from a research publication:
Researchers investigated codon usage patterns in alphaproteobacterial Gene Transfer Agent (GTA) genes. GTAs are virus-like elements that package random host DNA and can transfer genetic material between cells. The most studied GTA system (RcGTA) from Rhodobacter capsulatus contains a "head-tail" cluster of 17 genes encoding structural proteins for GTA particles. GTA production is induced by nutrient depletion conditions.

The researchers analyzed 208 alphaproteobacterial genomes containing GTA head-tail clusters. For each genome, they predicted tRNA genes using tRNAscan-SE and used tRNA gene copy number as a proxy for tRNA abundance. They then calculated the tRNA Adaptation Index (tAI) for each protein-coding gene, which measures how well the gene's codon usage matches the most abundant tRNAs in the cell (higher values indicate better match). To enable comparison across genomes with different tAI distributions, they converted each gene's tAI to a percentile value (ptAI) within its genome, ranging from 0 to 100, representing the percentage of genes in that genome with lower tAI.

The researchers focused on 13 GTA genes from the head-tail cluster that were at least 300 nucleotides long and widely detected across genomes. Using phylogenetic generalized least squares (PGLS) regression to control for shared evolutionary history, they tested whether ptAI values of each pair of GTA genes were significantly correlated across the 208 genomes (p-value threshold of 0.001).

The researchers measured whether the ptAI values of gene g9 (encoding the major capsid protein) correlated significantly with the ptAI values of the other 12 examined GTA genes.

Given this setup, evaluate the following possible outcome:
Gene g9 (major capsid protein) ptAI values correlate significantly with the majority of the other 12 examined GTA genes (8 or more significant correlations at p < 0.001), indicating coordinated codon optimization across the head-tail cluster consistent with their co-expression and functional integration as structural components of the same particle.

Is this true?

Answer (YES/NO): NO